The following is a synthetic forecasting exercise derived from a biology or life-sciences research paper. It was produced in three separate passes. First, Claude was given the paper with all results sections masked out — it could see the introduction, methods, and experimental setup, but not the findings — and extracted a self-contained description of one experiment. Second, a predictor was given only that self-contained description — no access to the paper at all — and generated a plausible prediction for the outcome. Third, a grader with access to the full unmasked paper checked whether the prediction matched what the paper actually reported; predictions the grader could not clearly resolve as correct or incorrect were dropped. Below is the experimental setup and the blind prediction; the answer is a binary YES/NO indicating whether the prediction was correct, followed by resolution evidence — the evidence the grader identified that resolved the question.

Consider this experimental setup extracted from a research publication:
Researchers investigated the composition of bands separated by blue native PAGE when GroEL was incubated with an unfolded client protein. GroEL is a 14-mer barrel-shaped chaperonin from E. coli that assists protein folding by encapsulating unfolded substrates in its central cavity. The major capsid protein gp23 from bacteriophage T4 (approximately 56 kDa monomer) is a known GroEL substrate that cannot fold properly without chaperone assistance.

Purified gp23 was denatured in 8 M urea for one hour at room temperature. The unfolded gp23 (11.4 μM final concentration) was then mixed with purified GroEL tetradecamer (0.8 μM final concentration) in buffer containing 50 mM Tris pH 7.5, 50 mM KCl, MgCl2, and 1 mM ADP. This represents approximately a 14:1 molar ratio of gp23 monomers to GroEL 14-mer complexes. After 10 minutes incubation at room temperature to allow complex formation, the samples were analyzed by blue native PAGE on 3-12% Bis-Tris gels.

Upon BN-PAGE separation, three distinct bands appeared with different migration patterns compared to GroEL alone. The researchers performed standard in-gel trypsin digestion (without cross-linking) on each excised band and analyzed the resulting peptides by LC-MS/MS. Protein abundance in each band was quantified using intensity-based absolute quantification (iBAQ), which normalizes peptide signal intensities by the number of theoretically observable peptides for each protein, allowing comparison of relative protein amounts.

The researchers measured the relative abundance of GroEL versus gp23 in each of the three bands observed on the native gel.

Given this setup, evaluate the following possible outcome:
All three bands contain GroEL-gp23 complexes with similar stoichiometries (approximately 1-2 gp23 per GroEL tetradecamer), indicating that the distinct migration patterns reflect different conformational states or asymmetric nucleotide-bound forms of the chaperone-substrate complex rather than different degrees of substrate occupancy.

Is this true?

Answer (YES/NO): NO